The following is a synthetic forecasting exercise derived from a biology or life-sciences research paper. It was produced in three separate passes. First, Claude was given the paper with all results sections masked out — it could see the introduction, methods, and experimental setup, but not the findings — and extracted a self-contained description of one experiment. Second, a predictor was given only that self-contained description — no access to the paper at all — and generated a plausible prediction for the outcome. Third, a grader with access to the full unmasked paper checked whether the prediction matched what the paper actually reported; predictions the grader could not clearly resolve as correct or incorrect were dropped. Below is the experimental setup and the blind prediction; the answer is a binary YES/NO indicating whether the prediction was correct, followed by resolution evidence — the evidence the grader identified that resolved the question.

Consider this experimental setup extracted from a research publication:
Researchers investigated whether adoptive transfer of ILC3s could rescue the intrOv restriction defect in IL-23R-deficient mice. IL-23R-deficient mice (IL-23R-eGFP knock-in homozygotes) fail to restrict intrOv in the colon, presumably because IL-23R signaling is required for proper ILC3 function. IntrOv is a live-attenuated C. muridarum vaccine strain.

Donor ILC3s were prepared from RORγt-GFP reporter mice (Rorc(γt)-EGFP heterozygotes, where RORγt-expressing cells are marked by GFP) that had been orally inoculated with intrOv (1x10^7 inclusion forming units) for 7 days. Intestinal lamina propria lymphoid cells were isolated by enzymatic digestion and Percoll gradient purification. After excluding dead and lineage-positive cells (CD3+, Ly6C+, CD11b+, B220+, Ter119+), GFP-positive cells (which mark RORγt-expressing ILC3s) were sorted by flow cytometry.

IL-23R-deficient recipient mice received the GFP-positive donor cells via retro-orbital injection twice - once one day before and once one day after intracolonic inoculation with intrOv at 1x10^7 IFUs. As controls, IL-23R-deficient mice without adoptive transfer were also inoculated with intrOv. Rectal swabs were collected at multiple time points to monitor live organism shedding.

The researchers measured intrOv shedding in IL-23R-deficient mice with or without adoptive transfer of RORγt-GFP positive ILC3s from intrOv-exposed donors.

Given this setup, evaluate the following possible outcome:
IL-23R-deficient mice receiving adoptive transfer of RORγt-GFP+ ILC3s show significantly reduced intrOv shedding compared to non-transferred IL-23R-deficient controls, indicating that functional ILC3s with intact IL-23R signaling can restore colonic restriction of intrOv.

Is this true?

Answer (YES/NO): YES